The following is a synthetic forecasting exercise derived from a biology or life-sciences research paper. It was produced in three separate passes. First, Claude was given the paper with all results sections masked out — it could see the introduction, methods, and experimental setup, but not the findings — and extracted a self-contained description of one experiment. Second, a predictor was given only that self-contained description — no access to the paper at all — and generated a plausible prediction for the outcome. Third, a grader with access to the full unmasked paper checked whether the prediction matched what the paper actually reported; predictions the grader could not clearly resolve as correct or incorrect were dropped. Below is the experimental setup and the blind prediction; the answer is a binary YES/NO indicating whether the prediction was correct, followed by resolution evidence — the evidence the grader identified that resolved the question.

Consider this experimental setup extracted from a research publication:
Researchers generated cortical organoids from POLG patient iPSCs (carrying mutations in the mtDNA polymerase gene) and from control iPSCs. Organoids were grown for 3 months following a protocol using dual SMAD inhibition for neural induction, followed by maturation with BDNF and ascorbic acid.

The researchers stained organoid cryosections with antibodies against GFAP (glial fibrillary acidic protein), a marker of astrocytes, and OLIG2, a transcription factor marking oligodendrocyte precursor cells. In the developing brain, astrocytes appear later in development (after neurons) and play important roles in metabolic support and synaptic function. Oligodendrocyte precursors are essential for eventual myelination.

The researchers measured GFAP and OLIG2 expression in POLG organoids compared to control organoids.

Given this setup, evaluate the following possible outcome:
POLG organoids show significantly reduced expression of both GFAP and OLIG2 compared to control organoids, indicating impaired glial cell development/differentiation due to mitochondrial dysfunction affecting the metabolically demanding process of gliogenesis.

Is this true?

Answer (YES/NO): NO